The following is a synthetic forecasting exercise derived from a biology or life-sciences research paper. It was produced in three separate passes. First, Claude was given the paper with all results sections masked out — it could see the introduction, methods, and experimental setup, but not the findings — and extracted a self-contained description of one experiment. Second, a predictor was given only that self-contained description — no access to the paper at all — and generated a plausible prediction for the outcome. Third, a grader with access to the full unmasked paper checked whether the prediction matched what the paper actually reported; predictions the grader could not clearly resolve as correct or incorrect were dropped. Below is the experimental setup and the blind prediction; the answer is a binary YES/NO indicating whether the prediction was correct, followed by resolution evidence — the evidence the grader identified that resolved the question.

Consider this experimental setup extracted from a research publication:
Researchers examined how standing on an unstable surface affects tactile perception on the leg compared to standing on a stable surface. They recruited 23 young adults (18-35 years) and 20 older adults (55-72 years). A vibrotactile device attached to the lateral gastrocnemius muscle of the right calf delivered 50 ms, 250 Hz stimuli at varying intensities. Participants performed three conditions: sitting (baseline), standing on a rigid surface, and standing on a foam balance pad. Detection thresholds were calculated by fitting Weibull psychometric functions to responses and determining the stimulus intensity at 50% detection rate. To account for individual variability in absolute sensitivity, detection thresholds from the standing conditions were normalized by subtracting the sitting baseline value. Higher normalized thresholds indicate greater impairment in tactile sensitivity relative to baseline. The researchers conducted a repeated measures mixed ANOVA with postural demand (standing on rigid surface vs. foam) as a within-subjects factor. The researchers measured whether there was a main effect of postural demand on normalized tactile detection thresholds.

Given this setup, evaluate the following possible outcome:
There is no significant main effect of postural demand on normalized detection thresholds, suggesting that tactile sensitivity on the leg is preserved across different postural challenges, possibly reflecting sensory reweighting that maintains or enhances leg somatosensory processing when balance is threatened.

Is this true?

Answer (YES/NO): NO